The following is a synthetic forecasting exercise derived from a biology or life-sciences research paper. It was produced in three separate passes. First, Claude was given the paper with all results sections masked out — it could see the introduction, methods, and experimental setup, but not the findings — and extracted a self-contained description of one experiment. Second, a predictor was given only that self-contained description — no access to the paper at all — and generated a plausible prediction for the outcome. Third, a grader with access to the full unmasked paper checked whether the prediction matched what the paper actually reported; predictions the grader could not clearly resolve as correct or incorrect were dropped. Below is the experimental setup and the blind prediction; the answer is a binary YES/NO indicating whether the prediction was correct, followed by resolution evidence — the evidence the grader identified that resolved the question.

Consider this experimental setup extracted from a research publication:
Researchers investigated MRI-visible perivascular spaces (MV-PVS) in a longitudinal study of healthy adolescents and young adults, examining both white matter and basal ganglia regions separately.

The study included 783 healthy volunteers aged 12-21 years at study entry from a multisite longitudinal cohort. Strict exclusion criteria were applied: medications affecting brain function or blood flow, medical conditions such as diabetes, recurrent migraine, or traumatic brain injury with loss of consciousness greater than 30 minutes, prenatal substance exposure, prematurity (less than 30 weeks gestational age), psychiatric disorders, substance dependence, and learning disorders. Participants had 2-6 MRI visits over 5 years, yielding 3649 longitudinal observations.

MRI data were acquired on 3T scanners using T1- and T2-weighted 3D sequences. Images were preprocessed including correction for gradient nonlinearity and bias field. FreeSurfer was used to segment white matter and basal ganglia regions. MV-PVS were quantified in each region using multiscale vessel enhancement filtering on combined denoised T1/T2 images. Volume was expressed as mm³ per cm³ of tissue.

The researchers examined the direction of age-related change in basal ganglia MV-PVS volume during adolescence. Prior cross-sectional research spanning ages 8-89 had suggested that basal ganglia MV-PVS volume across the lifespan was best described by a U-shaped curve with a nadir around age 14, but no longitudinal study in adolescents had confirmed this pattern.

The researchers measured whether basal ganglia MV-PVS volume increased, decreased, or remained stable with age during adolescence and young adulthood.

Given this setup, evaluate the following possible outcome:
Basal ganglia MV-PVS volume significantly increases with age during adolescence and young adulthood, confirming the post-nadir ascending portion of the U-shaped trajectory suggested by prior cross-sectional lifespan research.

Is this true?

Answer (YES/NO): NO